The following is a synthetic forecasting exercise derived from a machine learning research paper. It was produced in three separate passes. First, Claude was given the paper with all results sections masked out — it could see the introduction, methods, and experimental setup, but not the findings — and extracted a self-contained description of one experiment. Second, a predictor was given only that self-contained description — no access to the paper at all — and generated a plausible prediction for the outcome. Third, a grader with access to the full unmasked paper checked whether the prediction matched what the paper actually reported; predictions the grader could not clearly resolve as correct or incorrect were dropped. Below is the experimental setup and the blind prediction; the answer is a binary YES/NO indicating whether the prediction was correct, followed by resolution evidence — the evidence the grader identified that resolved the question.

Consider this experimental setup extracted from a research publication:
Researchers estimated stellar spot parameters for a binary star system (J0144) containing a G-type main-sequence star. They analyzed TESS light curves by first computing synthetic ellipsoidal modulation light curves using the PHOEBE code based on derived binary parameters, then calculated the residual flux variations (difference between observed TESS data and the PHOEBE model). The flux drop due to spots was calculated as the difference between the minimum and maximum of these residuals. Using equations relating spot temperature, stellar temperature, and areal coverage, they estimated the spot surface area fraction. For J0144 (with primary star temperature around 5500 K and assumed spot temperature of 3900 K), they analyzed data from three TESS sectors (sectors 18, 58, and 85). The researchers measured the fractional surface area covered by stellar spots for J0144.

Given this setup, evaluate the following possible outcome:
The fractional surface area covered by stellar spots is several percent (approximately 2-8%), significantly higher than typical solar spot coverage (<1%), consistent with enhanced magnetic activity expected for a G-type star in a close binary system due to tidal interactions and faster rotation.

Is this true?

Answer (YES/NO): NO